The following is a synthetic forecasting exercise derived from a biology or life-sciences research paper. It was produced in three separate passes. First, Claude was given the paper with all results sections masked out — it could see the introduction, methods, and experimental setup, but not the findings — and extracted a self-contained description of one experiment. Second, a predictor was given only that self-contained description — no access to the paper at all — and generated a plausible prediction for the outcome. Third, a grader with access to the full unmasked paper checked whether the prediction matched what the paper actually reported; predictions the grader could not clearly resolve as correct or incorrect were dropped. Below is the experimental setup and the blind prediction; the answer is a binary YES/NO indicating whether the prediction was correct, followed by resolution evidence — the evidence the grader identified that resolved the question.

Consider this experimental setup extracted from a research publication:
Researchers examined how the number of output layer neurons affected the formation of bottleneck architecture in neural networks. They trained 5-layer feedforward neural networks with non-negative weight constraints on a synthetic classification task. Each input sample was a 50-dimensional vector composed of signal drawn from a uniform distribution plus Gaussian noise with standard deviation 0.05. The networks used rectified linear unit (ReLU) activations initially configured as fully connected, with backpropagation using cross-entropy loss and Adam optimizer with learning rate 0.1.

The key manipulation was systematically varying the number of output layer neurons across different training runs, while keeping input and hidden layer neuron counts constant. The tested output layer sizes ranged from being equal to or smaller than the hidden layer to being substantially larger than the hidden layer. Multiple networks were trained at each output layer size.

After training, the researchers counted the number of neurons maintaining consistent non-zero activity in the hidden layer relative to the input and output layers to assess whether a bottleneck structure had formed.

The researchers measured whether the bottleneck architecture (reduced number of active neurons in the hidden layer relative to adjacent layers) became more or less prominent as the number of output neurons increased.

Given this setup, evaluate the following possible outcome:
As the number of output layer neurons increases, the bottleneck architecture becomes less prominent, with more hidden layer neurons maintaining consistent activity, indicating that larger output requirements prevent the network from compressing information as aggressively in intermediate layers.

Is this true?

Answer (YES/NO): NO